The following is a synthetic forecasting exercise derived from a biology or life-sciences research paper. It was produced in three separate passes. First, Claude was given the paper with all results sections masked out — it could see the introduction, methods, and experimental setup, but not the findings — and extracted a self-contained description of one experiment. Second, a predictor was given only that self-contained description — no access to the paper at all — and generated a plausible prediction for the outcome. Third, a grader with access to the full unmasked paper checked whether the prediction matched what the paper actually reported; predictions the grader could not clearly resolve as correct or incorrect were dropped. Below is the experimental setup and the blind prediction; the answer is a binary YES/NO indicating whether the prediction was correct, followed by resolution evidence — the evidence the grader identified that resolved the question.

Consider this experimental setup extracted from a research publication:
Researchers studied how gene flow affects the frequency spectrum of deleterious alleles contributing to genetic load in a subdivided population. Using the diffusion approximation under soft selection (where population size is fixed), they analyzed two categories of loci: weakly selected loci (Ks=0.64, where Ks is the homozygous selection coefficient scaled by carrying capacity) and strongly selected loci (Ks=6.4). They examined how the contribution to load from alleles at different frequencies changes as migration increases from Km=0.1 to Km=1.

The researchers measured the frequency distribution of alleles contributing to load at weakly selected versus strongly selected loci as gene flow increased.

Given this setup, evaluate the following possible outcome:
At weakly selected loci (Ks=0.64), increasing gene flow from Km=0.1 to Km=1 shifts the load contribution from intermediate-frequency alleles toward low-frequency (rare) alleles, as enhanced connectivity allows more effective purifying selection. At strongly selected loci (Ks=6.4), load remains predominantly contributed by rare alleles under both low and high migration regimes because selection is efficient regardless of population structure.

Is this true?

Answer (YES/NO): NO